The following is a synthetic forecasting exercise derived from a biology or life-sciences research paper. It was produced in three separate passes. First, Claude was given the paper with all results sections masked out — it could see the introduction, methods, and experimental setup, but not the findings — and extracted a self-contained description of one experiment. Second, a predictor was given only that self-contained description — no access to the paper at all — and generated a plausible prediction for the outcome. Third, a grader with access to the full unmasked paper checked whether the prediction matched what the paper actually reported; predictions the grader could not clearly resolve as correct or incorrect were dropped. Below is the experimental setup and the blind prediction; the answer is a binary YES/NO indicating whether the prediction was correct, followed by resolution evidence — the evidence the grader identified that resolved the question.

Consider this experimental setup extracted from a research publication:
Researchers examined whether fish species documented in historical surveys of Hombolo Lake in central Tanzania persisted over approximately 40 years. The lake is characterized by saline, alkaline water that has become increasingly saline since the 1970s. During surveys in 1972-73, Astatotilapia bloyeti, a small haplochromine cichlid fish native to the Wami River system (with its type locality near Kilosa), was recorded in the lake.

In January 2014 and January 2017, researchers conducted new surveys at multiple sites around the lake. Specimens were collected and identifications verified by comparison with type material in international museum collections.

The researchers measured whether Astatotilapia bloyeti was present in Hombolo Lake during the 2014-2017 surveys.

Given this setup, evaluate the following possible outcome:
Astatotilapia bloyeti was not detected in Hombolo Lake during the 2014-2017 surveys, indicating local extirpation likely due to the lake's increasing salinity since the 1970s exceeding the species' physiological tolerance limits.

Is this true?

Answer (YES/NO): NO